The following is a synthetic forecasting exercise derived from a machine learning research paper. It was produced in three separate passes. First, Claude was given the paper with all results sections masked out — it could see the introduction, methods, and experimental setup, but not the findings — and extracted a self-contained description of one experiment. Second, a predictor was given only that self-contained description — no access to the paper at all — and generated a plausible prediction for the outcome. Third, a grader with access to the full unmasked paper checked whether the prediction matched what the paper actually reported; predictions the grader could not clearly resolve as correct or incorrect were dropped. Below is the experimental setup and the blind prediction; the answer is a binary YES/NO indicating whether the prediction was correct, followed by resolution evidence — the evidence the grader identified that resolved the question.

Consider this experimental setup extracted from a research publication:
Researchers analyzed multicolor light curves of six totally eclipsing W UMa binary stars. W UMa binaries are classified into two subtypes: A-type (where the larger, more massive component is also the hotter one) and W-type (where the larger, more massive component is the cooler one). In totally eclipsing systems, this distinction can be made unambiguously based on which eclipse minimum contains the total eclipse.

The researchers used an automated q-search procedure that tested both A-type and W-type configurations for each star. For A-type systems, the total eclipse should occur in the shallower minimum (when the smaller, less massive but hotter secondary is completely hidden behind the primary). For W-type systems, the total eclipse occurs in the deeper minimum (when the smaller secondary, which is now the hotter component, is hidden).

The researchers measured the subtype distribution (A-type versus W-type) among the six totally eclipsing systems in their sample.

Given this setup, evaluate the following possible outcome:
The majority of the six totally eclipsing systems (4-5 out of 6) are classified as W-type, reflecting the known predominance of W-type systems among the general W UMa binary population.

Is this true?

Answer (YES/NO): YES